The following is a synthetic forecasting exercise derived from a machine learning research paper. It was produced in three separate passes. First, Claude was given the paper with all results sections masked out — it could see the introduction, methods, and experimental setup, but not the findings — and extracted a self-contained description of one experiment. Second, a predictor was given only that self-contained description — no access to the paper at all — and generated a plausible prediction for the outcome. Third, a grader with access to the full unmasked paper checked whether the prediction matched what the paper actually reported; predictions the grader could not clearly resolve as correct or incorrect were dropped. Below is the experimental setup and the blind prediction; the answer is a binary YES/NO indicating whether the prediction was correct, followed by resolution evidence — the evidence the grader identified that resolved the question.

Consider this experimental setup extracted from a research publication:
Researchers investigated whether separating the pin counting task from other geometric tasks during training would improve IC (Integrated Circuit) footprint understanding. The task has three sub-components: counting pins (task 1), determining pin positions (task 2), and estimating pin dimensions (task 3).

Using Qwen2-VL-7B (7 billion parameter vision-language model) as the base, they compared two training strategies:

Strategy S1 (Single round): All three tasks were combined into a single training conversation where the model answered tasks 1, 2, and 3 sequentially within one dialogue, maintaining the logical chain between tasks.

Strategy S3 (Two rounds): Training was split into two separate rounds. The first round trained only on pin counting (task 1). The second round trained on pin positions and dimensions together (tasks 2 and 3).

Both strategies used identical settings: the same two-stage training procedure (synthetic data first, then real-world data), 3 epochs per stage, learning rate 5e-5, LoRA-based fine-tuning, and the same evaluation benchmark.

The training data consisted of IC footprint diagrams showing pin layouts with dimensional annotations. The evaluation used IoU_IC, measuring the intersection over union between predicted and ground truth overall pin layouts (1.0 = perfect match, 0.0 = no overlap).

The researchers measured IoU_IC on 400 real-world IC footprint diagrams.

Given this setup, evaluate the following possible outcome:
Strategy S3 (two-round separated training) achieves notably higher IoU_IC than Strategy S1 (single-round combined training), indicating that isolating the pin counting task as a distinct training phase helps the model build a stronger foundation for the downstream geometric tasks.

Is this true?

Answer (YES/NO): NO